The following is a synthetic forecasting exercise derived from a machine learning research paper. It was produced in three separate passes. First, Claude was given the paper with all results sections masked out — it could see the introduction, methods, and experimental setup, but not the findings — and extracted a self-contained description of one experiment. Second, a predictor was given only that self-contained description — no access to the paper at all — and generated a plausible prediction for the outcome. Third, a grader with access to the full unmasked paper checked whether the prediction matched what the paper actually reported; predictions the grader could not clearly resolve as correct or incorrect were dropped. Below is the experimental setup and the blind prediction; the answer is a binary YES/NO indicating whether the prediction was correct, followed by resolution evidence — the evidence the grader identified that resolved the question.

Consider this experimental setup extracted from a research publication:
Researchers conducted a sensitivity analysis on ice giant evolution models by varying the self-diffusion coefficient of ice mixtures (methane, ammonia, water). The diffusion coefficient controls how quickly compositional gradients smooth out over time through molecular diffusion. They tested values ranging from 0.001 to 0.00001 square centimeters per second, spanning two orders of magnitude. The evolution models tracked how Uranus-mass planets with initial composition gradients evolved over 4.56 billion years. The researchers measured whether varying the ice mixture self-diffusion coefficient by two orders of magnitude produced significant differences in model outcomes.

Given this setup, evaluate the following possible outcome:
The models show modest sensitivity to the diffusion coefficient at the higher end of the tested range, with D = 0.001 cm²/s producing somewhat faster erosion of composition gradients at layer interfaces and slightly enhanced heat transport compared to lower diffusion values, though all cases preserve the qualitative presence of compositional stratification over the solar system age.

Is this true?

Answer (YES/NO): NO